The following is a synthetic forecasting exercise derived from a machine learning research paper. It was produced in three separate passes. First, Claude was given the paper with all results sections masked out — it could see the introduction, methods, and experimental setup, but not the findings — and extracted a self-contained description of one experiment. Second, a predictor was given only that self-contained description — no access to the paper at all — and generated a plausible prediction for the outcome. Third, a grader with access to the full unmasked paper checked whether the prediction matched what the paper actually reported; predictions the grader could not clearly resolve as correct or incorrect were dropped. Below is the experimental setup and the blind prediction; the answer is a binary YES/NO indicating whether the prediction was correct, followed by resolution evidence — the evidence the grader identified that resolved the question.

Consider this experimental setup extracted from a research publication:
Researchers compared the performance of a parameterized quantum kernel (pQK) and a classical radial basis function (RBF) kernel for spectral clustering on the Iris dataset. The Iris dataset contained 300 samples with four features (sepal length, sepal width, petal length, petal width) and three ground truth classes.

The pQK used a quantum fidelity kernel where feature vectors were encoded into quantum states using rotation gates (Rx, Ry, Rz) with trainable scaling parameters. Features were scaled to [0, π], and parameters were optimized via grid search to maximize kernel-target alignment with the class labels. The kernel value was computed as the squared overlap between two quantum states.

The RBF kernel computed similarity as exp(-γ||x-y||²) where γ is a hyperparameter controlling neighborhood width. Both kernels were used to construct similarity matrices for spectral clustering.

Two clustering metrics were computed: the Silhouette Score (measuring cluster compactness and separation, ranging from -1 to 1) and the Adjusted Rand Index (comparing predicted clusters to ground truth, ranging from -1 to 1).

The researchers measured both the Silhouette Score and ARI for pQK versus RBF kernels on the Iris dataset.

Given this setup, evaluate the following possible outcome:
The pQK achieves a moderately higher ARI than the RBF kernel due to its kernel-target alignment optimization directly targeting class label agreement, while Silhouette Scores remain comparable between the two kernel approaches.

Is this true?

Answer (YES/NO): NO